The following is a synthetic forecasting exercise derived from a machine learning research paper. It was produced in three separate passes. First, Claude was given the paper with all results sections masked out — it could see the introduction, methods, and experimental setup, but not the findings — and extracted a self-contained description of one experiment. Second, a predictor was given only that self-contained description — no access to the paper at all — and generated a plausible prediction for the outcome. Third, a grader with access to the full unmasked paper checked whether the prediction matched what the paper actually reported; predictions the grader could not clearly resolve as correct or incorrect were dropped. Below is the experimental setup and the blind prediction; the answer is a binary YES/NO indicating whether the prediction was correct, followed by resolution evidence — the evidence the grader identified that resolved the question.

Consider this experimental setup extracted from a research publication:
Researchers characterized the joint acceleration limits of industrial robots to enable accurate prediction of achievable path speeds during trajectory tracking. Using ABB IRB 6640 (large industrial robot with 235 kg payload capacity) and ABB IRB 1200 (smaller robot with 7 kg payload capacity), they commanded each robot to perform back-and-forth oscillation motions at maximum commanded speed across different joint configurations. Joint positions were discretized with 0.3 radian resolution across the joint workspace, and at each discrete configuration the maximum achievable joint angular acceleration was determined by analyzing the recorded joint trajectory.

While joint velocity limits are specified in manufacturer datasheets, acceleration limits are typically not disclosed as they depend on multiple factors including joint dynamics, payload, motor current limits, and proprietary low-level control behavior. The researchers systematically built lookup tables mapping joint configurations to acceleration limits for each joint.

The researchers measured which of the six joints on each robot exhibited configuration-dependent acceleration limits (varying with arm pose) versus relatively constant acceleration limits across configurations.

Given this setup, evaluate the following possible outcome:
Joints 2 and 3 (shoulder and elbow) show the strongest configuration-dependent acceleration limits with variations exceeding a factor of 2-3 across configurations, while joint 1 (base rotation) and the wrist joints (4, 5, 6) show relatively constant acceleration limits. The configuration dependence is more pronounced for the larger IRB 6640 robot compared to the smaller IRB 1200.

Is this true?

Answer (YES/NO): NO